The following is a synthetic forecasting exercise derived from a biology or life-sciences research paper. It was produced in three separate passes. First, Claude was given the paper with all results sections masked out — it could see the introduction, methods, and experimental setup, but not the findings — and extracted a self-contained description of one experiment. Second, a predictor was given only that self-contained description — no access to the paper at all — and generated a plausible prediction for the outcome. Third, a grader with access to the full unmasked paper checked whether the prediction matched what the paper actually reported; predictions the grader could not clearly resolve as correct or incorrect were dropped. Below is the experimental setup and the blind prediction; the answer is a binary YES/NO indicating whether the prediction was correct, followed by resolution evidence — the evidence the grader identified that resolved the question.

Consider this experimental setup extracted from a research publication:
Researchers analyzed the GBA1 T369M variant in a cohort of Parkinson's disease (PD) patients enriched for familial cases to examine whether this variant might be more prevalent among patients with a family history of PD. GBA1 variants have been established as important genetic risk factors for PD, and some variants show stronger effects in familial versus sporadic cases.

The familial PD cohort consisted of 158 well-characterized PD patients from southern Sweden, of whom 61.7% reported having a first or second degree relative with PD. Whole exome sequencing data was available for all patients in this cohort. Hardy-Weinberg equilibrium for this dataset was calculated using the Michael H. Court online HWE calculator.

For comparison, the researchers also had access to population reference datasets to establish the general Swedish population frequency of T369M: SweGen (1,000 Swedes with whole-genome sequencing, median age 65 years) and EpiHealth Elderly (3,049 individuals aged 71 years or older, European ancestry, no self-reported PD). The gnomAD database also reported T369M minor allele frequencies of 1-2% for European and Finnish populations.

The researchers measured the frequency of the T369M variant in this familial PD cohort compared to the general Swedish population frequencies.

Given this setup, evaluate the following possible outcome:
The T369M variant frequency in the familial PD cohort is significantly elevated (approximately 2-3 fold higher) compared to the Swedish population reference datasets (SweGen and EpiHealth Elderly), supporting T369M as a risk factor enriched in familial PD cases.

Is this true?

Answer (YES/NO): NO